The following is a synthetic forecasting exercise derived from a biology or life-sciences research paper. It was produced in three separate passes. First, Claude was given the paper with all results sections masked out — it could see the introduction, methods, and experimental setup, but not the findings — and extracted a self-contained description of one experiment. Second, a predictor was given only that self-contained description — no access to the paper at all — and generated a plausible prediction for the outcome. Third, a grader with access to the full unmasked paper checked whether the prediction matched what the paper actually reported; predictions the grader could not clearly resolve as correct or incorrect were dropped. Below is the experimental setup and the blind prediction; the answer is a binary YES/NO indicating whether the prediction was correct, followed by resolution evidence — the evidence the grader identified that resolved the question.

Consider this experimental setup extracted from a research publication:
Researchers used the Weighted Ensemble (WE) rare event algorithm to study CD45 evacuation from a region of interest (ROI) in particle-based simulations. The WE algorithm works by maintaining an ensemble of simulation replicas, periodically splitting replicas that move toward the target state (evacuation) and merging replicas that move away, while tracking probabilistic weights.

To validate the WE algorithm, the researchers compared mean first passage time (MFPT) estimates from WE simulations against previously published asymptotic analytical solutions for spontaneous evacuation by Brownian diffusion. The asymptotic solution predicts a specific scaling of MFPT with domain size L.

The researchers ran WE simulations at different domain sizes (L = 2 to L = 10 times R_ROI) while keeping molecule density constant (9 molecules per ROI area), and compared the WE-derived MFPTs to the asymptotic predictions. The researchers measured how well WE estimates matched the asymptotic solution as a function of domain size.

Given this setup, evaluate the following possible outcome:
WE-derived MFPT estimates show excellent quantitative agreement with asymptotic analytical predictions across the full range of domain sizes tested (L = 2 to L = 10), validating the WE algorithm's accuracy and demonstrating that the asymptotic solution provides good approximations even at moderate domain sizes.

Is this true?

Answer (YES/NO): NO